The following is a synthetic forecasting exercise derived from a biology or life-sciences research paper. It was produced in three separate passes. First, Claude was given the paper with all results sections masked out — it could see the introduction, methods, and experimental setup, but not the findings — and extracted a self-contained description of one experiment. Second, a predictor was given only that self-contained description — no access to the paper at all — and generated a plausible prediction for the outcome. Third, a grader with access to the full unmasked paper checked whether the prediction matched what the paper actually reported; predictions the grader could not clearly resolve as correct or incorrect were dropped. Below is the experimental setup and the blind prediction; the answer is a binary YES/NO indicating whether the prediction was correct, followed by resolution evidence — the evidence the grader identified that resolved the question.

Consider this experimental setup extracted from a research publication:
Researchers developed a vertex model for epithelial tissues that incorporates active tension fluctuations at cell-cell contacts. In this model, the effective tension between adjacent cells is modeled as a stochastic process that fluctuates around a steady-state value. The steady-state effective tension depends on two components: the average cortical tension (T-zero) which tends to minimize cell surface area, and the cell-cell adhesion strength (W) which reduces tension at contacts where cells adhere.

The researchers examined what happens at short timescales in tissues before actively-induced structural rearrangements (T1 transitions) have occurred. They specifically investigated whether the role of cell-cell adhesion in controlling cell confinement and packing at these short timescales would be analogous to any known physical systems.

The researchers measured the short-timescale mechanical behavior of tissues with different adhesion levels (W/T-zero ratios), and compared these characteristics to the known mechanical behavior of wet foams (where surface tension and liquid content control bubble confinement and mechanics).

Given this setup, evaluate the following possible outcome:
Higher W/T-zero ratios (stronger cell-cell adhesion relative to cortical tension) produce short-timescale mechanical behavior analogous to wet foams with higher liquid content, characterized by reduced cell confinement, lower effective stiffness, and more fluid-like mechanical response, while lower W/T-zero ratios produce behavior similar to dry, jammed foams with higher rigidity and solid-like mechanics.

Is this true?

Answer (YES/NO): NO